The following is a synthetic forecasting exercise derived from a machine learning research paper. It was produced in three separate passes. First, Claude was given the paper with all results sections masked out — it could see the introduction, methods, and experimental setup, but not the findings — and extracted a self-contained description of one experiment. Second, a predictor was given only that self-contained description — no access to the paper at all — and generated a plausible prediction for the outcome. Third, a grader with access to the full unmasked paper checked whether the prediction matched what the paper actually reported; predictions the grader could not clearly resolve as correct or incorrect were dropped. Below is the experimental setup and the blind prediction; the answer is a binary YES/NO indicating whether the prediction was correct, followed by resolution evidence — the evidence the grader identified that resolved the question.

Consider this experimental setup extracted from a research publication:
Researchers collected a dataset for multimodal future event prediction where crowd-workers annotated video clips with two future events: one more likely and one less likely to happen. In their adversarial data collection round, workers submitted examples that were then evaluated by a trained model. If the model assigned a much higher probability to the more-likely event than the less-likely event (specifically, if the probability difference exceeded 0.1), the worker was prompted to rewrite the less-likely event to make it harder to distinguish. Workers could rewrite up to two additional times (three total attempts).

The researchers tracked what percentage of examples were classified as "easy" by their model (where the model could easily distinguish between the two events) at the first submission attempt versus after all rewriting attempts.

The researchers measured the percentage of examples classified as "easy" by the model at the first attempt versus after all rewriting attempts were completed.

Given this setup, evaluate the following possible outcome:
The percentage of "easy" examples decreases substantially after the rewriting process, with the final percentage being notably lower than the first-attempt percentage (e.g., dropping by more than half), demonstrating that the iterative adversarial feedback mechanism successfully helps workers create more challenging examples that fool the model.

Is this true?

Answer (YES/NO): YES